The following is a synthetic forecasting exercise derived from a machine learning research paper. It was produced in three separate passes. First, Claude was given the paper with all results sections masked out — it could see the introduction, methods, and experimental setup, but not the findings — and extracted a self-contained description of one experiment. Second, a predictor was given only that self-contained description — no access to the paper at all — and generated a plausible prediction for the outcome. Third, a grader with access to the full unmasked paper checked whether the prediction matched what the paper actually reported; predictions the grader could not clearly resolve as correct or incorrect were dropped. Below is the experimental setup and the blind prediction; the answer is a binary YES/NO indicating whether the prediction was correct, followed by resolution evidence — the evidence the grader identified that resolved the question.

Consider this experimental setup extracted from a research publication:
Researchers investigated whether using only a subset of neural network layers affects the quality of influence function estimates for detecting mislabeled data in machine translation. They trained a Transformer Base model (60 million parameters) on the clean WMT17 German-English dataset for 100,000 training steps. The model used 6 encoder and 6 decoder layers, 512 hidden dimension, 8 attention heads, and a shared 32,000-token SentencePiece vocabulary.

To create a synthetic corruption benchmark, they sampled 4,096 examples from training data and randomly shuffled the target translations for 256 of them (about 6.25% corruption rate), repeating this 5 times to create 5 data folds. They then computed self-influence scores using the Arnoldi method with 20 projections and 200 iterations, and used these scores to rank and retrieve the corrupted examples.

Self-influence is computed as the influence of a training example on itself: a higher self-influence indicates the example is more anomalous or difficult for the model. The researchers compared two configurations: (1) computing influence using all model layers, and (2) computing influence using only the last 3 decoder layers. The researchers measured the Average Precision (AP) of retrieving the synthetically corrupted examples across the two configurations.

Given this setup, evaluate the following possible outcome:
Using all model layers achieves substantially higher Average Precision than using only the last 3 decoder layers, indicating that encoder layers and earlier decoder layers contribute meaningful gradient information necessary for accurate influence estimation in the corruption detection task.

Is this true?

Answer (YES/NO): YES